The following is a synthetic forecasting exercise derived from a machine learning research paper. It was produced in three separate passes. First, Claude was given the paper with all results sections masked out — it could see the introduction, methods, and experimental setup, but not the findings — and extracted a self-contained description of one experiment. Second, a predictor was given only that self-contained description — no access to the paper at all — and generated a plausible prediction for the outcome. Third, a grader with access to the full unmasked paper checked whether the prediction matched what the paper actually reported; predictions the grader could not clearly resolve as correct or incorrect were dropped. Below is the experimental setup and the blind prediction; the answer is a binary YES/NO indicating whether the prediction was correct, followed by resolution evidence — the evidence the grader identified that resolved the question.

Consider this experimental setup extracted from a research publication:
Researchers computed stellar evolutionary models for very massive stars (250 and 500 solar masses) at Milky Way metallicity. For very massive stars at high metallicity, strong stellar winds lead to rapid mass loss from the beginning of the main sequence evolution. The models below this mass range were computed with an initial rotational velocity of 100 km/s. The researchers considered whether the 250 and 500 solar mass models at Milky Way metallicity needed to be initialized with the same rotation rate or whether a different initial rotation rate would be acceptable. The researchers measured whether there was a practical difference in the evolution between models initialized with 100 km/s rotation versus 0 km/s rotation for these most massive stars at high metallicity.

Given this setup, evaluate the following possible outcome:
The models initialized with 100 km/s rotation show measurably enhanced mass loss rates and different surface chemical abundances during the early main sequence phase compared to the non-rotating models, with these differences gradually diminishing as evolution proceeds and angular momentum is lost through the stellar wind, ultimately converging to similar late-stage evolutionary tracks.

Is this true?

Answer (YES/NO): NO